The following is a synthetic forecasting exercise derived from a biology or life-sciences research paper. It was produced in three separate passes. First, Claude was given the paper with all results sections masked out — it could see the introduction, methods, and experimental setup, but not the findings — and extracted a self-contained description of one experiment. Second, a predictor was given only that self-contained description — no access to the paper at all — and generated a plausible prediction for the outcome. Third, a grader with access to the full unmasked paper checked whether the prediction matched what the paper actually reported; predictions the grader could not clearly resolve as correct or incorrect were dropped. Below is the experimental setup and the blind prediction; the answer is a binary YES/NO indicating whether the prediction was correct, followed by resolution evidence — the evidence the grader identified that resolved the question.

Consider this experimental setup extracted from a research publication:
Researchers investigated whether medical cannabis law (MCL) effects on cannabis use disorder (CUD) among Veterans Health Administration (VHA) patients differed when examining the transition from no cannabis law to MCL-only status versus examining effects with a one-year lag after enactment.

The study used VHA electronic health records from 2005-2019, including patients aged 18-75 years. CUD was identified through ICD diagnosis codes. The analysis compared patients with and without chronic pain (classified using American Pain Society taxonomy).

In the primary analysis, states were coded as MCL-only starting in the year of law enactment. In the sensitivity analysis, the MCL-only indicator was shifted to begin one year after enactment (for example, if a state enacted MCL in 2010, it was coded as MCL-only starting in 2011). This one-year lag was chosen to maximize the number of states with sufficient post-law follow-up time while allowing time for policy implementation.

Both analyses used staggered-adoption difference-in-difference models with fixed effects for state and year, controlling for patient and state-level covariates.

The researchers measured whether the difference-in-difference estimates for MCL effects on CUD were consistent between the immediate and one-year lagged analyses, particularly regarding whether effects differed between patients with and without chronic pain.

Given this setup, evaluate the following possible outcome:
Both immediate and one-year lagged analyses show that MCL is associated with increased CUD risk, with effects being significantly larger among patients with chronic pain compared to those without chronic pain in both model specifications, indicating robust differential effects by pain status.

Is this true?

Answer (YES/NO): YES